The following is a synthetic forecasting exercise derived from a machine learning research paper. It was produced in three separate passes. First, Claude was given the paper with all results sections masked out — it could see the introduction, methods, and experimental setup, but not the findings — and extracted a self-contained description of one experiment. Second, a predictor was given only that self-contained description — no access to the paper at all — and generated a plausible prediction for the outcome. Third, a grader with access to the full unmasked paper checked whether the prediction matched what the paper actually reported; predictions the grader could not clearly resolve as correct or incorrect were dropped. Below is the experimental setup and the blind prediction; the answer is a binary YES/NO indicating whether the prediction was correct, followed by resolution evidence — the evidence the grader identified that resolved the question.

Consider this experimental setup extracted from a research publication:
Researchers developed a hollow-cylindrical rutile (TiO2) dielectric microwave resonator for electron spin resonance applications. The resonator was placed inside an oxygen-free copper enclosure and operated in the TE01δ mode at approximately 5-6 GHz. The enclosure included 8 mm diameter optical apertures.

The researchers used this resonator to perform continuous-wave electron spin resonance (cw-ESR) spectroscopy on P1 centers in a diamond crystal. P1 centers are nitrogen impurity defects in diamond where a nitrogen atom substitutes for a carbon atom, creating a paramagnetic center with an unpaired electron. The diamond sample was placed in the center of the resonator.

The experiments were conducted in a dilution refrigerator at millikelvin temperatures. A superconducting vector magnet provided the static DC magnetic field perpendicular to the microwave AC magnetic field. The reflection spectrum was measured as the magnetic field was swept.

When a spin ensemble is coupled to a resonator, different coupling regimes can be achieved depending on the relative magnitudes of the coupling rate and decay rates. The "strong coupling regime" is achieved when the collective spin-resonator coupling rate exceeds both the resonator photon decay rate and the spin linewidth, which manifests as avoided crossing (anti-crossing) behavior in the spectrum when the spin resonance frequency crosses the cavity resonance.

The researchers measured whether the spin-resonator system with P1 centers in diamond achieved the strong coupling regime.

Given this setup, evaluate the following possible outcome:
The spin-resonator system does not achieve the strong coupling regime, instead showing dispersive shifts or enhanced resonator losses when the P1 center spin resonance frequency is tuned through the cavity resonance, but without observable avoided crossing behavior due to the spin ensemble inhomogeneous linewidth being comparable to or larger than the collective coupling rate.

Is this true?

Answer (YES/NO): NO